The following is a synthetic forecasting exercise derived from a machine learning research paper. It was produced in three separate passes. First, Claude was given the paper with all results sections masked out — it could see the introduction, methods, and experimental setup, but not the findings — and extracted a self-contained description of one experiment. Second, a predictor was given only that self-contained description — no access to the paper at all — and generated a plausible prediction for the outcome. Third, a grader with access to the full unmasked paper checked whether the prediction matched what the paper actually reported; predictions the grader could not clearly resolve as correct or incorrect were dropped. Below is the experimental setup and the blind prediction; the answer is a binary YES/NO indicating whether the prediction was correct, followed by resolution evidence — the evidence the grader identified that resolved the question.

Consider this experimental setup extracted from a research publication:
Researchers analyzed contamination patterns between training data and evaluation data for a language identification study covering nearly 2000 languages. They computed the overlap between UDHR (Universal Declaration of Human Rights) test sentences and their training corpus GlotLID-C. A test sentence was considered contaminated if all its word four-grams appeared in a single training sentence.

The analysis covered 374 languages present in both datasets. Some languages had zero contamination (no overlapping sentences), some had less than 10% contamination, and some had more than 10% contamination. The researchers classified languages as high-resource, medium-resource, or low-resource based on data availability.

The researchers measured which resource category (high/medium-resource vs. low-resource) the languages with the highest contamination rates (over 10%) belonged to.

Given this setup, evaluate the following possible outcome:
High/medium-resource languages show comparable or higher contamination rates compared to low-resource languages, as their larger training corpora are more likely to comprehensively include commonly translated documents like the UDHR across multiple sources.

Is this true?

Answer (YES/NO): YES